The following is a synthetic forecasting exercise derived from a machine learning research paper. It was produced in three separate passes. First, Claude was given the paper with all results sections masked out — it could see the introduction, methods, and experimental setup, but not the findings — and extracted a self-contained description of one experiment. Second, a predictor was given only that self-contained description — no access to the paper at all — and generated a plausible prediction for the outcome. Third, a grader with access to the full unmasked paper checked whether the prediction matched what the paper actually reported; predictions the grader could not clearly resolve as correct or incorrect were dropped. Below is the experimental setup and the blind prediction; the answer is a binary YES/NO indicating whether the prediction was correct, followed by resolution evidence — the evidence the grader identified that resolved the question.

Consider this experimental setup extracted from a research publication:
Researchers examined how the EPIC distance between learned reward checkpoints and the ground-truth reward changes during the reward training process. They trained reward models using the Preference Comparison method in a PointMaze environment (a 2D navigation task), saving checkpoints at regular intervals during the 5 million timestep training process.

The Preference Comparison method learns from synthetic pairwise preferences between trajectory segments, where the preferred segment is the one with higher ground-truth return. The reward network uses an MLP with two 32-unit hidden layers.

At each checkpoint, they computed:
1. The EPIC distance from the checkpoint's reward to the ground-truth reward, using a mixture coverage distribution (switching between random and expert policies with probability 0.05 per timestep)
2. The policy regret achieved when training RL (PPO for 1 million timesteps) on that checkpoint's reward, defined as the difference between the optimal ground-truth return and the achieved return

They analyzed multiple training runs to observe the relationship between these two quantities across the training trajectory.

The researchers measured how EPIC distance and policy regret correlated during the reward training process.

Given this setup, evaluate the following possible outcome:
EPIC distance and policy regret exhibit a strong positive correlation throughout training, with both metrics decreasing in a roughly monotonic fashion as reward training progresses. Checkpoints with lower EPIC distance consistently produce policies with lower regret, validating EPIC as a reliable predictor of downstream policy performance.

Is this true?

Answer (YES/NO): YES